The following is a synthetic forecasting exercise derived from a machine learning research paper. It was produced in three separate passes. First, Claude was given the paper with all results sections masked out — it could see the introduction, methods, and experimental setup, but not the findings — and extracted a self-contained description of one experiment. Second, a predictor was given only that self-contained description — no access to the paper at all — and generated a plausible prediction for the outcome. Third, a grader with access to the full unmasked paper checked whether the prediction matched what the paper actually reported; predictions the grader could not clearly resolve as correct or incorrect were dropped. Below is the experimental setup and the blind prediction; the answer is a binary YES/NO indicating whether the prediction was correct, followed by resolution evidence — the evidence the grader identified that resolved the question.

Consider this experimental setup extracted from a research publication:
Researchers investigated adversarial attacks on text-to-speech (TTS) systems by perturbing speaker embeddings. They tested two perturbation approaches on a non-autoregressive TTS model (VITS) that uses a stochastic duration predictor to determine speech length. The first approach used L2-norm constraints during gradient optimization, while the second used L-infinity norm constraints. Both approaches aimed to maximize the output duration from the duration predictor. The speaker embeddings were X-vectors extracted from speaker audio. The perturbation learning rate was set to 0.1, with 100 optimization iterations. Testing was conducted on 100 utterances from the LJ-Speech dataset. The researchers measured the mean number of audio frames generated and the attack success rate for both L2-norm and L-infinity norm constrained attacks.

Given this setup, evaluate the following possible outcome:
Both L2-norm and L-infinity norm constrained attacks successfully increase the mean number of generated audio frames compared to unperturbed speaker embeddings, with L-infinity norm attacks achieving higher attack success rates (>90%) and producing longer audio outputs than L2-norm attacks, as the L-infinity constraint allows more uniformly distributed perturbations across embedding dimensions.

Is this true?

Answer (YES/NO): NO